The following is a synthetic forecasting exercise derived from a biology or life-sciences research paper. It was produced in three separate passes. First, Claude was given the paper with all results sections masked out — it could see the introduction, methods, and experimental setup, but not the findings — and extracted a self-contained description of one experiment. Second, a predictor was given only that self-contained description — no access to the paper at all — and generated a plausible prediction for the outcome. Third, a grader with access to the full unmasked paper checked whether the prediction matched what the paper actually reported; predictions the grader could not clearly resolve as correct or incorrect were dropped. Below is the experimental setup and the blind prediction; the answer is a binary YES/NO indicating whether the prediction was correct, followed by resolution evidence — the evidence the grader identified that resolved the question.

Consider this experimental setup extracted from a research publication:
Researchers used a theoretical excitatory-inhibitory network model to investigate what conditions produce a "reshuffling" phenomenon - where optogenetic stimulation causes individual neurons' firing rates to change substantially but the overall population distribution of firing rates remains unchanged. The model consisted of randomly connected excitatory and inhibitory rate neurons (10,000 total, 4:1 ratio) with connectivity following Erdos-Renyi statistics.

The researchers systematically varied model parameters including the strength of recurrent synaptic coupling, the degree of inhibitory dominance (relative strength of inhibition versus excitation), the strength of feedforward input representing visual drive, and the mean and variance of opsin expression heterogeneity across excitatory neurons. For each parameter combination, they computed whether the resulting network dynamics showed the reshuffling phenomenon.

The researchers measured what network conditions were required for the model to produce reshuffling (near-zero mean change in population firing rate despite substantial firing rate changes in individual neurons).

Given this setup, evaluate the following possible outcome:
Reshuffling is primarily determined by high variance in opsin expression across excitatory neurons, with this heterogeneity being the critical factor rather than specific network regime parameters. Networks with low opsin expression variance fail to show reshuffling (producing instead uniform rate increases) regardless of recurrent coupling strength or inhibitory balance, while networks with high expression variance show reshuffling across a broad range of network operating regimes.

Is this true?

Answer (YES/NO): NO